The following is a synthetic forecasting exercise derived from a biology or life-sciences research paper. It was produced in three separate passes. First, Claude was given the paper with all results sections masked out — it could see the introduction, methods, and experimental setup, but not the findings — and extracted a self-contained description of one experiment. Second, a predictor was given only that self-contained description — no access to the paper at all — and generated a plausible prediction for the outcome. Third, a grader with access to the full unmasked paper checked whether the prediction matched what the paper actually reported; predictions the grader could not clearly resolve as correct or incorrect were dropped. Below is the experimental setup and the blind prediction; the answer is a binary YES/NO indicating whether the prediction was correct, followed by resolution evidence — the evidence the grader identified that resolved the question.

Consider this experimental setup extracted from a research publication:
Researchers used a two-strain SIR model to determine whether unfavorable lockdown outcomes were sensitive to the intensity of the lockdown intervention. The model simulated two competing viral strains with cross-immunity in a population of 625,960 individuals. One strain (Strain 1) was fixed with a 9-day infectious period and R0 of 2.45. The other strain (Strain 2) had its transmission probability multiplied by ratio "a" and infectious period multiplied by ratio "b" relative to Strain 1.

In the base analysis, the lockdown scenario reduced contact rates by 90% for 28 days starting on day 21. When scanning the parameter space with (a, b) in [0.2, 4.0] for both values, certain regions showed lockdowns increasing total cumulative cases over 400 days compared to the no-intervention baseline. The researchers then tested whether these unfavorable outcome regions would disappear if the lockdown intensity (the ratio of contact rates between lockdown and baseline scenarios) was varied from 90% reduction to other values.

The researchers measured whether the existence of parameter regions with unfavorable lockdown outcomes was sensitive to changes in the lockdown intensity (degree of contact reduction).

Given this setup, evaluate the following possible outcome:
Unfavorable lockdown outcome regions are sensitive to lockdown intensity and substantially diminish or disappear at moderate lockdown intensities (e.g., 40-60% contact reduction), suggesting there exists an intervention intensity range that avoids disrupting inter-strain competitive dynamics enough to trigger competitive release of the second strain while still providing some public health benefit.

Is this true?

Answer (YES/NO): NO